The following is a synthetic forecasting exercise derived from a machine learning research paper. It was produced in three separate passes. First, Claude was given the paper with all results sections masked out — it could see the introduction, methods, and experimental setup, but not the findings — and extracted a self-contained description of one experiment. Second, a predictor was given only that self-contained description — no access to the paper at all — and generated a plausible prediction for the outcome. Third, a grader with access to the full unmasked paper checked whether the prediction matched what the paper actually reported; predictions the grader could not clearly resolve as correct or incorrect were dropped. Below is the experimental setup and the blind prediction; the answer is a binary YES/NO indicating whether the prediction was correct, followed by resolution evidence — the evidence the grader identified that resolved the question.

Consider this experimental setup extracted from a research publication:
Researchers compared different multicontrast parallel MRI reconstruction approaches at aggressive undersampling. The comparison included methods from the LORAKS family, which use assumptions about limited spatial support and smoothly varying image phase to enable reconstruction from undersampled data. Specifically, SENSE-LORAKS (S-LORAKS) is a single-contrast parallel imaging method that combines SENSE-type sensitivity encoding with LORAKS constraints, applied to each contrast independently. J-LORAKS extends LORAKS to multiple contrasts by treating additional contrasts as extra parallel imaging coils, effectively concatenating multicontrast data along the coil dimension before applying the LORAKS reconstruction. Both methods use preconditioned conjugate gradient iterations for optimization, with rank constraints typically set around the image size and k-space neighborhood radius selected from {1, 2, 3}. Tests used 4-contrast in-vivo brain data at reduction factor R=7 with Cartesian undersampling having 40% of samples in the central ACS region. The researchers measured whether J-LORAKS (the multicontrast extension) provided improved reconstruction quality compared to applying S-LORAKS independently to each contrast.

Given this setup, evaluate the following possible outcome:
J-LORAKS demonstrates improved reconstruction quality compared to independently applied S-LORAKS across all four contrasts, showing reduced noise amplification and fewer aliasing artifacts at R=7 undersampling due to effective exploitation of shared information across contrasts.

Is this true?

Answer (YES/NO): NO